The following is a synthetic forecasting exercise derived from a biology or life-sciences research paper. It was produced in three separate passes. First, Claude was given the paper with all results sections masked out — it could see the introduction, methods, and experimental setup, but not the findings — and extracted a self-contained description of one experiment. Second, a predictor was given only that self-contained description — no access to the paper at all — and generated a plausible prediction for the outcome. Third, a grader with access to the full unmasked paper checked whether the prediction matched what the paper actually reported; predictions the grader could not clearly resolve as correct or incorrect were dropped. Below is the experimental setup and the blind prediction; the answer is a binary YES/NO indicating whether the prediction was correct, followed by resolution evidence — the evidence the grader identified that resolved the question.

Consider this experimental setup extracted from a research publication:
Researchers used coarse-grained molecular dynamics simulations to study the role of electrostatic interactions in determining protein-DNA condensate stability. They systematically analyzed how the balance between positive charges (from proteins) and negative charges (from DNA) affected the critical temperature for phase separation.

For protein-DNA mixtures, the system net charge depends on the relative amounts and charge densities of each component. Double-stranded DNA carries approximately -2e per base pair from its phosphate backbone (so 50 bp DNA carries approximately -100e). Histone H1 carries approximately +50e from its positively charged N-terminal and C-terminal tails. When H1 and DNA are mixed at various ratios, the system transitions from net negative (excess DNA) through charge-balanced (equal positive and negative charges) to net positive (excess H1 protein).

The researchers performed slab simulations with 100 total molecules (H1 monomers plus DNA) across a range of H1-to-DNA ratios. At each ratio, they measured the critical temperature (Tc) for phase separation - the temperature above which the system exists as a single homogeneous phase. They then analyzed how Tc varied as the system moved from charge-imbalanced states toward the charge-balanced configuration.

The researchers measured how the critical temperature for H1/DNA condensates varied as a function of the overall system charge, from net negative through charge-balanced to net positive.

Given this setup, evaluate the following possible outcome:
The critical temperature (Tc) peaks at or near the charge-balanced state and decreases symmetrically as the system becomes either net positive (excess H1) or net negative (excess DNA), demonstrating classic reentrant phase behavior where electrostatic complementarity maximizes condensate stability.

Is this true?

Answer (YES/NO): NO